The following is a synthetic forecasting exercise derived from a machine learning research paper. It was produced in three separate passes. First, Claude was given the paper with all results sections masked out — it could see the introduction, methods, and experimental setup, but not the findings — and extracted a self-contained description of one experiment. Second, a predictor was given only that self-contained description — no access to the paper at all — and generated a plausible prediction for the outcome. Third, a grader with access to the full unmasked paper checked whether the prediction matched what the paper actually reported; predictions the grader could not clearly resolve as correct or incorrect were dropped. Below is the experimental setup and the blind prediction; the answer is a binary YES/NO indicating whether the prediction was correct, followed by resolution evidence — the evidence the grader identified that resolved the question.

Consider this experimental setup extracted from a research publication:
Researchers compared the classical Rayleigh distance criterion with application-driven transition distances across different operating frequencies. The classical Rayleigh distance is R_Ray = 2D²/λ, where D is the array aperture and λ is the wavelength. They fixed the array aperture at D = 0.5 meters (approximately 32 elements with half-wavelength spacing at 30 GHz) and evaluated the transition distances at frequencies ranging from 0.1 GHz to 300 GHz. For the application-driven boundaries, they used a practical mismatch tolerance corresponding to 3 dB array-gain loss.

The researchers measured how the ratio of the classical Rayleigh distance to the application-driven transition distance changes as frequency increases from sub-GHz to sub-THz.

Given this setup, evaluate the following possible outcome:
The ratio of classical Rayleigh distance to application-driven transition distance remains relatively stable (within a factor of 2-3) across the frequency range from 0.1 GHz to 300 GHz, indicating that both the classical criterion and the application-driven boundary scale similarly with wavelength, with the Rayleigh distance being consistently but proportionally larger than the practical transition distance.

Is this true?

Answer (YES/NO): NO